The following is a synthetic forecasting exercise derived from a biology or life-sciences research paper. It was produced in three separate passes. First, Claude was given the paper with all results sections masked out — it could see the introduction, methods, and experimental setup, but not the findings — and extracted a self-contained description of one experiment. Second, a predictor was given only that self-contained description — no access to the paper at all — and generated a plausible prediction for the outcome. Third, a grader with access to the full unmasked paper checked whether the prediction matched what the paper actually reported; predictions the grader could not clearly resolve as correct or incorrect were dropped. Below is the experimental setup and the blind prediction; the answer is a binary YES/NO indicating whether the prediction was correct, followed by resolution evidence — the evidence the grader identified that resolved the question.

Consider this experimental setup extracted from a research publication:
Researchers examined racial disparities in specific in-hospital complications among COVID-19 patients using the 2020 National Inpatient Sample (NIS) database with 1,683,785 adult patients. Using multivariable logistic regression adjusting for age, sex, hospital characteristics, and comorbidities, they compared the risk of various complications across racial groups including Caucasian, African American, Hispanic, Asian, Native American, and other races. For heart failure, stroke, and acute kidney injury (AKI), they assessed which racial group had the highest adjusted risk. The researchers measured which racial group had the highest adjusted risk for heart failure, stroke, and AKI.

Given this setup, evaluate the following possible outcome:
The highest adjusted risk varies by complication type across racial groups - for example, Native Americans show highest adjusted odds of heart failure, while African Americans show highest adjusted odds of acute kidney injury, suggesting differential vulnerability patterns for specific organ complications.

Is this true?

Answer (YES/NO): NO